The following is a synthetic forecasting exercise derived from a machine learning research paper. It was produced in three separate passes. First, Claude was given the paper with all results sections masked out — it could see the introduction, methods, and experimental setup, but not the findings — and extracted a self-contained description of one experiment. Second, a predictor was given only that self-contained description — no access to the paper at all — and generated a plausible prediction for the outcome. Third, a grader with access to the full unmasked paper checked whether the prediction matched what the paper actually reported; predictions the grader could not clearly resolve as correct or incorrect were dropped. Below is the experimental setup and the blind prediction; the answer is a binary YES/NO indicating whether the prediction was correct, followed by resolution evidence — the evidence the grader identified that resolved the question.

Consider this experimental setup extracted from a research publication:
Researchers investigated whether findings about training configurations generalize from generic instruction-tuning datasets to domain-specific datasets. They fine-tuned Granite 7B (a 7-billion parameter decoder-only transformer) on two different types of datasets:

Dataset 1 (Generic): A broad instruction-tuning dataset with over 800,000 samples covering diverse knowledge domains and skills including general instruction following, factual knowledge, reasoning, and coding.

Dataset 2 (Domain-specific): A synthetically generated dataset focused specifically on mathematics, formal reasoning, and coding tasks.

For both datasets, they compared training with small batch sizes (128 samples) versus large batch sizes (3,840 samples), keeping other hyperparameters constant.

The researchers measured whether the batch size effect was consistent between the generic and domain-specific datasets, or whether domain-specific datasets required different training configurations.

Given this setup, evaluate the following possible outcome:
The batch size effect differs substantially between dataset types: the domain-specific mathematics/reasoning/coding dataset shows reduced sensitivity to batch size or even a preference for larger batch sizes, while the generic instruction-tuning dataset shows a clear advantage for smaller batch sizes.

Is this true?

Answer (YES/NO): NO